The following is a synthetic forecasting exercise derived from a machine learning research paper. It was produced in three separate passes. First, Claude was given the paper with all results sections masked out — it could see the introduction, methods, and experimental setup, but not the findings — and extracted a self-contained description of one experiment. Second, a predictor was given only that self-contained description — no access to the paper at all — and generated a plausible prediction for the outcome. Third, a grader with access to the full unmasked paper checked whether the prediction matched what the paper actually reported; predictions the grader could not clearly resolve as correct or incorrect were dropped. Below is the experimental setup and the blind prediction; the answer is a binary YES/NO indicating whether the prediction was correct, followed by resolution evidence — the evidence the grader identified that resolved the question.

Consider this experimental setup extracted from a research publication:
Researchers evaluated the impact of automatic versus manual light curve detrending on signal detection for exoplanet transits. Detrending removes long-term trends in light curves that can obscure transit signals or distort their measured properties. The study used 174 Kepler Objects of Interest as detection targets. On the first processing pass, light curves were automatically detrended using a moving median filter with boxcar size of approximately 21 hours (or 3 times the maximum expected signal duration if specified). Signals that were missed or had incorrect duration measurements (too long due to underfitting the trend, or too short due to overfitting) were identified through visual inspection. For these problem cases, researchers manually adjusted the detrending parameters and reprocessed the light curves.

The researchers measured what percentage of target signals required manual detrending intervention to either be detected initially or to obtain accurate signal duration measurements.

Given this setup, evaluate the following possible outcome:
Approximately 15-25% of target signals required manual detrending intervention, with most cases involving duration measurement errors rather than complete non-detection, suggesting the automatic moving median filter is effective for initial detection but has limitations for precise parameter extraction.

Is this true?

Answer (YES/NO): NO